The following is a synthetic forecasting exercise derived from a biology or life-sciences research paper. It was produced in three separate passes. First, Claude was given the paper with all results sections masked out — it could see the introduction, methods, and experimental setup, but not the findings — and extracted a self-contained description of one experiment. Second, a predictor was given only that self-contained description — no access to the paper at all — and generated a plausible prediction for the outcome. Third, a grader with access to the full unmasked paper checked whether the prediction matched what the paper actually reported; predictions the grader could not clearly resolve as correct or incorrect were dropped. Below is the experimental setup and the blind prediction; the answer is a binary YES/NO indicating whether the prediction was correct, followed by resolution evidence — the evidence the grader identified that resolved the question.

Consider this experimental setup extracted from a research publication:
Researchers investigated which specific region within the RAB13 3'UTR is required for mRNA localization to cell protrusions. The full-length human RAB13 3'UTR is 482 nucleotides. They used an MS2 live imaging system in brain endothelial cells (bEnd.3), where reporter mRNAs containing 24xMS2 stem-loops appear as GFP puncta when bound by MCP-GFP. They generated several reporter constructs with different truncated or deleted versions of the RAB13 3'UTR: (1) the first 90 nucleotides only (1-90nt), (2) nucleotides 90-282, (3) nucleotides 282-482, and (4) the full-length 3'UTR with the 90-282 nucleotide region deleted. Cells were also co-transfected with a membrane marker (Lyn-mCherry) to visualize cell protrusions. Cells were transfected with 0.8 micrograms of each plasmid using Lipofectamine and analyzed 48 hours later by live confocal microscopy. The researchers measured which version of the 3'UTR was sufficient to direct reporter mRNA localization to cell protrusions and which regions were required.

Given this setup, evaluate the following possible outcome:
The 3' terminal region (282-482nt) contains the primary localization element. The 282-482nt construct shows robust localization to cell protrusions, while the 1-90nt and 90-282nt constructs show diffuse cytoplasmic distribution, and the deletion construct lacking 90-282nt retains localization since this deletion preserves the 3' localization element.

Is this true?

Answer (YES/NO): NO